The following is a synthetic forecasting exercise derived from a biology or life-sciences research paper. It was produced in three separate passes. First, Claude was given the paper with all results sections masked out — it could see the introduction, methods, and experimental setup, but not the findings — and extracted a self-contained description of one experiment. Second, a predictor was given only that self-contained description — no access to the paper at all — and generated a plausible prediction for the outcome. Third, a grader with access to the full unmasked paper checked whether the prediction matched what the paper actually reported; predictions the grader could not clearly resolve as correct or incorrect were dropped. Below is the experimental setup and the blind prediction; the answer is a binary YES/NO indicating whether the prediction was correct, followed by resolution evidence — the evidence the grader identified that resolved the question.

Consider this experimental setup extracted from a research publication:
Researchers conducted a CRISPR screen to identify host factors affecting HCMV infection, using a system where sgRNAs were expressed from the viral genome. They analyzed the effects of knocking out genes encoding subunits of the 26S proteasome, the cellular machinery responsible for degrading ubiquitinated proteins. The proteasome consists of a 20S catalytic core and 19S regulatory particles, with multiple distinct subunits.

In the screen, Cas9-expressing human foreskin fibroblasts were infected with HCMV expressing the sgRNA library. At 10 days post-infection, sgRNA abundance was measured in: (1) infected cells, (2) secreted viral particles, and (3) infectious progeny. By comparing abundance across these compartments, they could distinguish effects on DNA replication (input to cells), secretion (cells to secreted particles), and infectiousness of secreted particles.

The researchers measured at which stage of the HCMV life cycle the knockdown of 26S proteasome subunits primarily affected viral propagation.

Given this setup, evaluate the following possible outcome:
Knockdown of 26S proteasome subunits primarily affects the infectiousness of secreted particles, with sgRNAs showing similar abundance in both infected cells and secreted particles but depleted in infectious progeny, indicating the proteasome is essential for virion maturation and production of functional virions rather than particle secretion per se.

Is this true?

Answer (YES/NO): NO